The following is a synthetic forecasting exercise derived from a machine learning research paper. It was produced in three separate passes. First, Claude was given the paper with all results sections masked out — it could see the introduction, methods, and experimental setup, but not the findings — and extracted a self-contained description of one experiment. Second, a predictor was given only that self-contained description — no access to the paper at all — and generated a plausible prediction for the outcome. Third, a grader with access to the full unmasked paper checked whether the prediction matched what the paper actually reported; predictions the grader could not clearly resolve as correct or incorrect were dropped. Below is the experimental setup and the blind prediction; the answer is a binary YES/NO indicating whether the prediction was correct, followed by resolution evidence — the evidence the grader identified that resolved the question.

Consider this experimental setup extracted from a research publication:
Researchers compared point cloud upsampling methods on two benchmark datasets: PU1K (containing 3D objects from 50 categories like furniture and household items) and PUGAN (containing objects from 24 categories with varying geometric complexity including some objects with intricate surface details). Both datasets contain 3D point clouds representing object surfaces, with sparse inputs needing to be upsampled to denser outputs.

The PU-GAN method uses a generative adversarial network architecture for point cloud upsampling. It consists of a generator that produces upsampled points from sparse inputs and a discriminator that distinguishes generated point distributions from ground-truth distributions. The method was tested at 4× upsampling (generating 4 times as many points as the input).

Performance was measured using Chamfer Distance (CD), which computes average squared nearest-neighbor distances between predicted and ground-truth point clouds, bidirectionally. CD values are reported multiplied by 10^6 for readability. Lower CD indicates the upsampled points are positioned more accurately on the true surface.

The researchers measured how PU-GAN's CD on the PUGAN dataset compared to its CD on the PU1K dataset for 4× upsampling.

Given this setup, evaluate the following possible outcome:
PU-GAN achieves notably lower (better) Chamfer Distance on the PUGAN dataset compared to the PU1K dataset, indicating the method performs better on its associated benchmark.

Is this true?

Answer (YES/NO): NO